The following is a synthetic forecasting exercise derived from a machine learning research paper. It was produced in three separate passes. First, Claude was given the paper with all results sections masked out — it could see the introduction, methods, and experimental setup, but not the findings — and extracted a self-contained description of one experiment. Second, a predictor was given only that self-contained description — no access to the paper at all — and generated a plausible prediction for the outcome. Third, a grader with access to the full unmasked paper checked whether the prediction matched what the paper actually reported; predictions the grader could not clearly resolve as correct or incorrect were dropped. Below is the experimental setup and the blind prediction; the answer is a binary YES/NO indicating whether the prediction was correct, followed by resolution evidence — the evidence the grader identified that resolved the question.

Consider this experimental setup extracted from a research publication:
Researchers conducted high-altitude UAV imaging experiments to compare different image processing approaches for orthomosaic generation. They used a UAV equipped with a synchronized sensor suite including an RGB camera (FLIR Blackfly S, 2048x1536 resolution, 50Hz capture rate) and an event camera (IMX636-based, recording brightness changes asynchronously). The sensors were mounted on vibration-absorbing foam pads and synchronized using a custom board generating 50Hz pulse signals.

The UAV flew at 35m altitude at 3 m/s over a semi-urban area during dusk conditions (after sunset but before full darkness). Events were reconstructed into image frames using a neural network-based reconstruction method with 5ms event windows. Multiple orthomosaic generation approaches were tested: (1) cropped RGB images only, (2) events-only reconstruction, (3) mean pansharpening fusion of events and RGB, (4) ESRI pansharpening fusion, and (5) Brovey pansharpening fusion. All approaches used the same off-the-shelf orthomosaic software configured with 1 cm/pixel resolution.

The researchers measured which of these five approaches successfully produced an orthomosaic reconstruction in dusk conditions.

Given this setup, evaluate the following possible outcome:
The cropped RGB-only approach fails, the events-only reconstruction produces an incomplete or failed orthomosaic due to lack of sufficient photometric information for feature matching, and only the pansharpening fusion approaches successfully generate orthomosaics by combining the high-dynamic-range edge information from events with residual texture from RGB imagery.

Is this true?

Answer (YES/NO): NO